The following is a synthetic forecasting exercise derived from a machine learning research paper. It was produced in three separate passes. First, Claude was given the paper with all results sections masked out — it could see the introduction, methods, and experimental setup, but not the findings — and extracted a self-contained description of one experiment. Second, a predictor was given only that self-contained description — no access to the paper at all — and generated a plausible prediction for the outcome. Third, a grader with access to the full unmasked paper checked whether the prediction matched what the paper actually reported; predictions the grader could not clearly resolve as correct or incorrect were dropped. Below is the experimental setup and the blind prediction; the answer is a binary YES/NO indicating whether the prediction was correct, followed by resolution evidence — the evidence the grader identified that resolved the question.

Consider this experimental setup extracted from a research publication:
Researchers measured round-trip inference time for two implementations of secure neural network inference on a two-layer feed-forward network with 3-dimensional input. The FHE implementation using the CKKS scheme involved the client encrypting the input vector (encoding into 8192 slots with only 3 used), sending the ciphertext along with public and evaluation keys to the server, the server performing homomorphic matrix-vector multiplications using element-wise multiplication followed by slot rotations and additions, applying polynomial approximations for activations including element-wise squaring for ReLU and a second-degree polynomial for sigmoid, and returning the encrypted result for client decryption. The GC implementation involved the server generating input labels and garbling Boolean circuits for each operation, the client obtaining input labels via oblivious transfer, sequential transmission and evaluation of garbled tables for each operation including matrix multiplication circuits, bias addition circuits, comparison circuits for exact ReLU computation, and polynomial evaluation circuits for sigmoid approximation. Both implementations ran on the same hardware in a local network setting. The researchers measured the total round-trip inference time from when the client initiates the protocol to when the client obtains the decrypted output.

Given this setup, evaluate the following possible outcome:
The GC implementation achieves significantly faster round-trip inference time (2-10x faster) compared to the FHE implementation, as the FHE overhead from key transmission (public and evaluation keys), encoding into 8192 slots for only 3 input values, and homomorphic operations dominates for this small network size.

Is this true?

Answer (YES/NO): NO